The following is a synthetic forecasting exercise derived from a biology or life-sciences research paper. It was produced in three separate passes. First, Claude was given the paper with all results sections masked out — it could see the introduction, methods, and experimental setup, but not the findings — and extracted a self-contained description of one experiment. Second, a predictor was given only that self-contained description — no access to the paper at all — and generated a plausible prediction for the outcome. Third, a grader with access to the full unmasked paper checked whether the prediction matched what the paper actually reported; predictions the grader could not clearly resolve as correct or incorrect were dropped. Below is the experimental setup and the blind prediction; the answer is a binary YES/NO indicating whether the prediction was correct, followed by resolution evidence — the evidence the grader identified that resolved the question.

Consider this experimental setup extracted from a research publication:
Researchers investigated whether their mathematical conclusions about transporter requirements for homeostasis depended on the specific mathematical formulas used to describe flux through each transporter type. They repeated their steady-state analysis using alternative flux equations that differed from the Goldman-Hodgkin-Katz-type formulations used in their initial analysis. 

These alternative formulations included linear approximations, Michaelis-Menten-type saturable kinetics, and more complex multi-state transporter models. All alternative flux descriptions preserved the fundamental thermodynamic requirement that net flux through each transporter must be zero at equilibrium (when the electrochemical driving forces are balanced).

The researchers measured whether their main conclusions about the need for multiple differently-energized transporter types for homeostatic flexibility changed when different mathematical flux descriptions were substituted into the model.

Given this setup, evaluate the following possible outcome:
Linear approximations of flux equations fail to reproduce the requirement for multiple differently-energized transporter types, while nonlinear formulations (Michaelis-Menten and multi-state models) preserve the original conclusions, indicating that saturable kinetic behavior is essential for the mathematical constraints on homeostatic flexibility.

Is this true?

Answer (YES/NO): NO